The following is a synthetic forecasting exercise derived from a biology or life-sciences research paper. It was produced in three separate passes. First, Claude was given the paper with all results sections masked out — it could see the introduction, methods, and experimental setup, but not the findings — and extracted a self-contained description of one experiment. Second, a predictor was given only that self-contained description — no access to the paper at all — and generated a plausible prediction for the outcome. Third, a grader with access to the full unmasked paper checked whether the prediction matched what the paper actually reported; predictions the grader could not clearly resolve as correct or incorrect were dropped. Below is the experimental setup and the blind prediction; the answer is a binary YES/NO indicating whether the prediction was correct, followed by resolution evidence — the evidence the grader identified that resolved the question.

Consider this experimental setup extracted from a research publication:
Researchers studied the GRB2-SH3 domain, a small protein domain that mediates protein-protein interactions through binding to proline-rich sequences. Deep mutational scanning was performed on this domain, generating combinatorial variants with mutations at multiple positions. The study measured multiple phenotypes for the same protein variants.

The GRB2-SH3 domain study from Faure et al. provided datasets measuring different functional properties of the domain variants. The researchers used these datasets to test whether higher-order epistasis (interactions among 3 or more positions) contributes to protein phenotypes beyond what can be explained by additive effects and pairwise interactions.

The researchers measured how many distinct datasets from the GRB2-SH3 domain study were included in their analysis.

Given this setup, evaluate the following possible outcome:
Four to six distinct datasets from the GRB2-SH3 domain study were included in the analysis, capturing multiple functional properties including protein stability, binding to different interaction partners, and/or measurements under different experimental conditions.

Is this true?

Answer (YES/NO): NO